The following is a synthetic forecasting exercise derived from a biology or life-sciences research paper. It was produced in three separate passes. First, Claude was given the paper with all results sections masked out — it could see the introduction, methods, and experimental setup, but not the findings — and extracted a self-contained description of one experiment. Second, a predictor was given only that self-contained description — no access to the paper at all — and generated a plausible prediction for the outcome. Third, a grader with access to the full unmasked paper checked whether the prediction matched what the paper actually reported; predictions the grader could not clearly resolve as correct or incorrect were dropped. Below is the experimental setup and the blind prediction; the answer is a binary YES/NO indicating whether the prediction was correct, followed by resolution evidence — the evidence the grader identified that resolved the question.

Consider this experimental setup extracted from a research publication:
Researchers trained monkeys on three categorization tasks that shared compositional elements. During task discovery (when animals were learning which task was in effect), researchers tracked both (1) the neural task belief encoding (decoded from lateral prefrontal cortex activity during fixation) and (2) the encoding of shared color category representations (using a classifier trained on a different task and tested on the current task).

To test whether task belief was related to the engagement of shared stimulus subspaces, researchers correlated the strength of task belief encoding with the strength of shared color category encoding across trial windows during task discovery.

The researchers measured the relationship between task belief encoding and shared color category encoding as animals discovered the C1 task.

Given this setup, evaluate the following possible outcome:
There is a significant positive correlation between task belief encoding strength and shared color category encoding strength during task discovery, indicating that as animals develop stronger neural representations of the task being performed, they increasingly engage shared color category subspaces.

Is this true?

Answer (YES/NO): YES